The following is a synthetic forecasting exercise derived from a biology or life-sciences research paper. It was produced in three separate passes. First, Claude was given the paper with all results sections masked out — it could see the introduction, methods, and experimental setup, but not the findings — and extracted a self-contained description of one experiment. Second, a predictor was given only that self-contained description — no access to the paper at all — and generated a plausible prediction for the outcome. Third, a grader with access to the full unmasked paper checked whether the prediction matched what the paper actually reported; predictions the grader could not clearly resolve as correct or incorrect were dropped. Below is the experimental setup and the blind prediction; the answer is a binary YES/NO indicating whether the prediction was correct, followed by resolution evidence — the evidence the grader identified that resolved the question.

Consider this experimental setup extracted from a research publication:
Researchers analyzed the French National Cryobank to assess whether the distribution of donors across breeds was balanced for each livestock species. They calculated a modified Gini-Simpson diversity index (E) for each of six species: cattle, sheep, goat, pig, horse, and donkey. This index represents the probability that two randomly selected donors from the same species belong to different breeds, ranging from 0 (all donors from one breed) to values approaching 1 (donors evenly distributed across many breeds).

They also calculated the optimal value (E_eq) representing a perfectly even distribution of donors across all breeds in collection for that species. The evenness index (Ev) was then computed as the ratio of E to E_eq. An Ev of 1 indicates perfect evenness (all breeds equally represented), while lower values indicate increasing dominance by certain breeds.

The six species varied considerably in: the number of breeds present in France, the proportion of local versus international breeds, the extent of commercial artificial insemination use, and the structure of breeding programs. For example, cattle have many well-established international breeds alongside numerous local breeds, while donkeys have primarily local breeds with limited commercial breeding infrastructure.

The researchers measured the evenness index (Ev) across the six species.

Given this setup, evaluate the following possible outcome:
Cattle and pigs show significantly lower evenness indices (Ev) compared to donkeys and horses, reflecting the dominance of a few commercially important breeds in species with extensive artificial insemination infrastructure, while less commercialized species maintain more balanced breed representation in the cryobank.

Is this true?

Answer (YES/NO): NO